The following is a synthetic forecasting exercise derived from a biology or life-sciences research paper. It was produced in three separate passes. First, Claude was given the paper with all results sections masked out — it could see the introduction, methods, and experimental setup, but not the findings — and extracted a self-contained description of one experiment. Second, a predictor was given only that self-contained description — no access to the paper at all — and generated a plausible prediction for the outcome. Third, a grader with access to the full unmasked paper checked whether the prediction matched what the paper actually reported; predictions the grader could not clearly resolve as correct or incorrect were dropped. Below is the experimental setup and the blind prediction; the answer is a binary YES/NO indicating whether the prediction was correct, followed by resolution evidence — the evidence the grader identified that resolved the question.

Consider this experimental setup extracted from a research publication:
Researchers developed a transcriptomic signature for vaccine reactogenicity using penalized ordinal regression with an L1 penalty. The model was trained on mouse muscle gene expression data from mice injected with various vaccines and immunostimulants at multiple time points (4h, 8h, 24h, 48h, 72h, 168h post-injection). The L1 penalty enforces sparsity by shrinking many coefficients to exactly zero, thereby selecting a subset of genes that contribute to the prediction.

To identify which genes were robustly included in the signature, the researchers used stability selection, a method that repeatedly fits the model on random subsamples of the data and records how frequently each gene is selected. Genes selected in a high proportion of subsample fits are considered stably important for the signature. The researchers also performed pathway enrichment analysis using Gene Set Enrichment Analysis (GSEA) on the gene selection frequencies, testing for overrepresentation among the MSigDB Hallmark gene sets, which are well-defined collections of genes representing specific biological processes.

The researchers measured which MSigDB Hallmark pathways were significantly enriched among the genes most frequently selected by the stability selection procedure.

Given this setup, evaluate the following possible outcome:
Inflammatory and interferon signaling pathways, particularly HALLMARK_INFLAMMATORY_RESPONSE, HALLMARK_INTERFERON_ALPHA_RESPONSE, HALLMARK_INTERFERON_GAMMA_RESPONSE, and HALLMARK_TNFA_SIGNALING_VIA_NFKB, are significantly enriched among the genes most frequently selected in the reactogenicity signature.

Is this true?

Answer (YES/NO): NO